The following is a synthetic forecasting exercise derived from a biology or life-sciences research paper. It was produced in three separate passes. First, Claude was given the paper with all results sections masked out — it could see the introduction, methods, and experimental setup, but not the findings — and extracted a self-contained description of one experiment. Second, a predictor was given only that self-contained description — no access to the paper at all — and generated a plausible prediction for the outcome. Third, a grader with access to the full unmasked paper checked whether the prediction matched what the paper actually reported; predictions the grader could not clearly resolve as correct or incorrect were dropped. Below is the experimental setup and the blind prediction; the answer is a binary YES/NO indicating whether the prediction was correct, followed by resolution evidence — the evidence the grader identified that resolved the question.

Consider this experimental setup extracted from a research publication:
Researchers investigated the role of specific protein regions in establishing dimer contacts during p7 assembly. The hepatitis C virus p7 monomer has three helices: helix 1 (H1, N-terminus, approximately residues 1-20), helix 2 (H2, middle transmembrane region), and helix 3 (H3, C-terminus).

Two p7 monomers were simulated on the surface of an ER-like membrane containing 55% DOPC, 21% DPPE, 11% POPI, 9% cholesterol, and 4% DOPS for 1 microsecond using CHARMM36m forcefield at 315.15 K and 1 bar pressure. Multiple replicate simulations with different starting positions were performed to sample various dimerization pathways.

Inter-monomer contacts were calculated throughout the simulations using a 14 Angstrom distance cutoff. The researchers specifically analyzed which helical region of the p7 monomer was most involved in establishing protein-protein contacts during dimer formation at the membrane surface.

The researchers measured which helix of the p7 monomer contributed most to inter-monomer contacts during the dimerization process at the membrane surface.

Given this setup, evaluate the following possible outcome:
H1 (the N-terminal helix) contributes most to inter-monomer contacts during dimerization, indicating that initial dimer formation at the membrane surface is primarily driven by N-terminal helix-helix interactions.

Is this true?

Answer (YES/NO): YES